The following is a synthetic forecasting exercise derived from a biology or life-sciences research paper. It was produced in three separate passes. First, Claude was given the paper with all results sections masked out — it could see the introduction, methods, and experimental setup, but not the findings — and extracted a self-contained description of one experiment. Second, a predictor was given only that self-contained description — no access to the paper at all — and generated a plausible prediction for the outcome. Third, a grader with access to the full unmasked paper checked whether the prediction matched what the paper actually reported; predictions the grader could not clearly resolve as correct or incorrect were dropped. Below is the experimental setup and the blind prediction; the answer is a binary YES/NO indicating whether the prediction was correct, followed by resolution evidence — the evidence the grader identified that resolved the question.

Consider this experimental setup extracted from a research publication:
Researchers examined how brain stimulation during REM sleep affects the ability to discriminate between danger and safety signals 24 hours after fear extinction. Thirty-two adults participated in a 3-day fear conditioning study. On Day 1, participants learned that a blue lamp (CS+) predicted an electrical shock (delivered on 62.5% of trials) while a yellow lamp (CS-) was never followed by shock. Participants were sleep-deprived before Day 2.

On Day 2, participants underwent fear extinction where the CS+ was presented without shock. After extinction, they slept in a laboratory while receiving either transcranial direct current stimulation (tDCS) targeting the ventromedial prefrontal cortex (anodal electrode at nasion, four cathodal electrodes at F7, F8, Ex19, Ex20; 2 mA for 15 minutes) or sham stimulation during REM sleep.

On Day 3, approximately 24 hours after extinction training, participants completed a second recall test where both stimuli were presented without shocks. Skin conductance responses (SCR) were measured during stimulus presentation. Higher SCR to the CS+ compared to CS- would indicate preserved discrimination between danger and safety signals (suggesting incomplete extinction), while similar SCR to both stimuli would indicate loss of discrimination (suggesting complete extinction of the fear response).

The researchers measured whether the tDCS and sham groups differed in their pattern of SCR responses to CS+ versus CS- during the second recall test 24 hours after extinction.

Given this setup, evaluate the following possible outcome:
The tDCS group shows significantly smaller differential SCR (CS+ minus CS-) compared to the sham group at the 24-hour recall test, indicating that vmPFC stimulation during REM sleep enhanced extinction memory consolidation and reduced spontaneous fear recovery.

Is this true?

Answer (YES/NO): YES